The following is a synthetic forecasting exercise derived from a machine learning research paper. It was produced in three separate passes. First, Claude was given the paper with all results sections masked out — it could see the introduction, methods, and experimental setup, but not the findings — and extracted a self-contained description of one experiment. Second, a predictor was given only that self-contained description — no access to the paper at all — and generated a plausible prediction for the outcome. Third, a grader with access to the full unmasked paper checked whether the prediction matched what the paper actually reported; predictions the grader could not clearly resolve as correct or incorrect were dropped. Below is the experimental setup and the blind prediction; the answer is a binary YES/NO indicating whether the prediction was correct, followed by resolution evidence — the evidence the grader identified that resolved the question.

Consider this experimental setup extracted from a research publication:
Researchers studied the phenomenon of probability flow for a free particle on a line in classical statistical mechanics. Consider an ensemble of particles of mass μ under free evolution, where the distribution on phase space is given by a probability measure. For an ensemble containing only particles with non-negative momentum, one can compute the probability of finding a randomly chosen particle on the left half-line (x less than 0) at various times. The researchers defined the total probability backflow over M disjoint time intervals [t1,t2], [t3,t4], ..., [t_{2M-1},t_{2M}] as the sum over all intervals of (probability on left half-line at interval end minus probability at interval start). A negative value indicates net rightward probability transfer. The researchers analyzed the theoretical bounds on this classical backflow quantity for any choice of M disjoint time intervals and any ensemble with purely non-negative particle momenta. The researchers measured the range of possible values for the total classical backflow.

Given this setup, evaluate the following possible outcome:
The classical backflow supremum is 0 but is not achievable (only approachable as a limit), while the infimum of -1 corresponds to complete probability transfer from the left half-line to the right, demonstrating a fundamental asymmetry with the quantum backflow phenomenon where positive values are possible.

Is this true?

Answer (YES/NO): NO